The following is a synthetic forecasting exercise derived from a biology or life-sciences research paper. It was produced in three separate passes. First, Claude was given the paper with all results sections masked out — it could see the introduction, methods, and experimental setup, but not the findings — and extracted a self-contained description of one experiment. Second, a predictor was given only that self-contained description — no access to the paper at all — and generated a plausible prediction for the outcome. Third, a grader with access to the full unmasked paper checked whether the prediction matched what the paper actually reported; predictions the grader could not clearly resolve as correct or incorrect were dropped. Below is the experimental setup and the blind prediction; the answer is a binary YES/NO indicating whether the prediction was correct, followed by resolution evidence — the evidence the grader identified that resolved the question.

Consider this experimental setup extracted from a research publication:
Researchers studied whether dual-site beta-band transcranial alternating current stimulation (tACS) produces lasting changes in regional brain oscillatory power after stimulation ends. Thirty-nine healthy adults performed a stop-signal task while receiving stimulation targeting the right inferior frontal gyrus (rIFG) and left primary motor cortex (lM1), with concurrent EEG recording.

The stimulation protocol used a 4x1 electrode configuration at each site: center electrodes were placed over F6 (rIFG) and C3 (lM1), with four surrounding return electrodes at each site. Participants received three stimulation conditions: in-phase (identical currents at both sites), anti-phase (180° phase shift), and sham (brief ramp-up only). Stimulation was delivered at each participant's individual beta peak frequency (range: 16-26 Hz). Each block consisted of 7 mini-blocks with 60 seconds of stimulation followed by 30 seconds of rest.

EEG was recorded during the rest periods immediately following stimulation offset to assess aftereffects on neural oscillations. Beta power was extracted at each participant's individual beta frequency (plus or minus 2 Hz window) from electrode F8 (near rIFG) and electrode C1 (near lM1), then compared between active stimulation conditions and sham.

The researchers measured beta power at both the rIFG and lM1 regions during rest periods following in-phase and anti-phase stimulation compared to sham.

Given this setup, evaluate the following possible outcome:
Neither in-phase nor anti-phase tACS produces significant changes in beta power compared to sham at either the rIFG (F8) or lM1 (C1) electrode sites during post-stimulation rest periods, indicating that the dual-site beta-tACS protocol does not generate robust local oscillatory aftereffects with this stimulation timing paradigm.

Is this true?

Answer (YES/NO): NO